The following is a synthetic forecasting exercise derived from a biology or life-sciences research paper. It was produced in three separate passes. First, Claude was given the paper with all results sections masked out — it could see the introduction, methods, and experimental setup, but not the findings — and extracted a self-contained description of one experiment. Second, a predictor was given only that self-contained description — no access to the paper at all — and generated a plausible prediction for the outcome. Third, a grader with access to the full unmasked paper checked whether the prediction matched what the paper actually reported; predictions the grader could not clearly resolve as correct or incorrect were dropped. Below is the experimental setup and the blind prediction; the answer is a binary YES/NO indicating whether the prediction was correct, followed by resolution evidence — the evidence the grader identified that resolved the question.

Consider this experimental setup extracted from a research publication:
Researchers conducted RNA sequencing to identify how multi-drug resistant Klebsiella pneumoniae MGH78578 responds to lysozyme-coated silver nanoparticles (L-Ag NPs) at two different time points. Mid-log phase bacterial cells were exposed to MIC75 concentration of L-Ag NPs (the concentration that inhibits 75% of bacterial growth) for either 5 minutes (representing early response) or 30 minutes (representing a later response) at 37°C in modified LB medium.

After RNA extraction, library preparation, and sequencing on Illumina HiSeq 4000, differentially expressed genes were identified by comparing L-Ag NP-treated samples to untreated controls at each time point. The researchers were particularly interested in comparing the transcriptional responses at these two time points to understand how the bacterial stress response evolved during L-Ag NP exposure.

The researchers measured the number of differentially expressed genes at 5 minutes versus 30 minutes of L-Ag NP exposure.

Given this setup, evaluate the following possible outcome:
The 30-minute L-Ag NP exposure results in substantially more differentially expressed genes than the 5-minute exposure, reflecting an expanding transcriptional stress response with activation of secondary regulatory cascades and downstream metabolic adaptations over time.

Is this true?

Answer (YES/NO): YES